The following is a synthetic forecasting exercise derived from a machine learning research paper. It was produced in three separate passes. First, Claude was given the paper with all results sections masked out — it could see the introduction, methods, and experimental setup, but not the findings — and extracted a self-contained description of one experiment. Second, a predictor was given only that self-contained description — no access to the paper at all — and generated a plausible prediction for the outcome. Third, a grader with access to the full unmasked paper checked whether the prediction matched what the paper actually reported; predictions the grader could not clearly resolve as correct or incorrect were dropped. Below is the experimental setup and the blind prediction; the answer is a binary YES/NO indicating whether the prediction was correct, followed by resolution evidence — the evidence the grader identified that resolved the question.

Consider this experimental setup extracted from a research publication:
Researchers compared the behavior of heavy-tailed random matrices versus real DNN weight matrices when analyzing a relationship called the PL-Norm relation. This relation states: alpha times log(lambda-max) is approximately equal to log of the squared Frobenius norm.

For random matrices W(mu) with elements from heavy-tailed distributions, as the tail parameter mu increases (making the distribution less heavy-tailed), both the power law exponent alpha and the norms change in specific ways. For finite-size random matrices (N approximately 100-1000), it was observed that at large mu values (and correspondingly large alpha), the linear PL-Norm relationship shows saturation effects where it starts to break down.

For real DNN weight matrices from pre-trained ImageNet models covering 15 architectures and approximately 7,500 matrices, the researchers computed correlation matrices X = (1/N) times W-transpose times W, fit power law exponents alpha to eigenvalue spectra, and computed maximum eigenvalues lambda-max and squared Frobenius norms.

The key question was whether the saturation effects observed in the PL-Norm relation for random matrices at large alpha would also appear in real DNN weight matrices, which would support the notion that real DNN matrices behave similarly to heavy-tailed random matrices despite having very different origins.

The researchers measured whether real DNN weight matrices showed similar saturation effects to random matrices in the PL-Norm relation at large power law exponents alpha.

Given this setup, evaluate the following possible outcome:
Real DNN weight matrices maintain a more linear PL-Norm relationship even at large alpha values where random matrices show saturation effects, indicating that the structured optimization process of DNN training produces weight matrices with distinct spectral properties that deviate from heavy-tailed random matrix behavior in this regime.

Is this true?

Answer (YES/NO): NO